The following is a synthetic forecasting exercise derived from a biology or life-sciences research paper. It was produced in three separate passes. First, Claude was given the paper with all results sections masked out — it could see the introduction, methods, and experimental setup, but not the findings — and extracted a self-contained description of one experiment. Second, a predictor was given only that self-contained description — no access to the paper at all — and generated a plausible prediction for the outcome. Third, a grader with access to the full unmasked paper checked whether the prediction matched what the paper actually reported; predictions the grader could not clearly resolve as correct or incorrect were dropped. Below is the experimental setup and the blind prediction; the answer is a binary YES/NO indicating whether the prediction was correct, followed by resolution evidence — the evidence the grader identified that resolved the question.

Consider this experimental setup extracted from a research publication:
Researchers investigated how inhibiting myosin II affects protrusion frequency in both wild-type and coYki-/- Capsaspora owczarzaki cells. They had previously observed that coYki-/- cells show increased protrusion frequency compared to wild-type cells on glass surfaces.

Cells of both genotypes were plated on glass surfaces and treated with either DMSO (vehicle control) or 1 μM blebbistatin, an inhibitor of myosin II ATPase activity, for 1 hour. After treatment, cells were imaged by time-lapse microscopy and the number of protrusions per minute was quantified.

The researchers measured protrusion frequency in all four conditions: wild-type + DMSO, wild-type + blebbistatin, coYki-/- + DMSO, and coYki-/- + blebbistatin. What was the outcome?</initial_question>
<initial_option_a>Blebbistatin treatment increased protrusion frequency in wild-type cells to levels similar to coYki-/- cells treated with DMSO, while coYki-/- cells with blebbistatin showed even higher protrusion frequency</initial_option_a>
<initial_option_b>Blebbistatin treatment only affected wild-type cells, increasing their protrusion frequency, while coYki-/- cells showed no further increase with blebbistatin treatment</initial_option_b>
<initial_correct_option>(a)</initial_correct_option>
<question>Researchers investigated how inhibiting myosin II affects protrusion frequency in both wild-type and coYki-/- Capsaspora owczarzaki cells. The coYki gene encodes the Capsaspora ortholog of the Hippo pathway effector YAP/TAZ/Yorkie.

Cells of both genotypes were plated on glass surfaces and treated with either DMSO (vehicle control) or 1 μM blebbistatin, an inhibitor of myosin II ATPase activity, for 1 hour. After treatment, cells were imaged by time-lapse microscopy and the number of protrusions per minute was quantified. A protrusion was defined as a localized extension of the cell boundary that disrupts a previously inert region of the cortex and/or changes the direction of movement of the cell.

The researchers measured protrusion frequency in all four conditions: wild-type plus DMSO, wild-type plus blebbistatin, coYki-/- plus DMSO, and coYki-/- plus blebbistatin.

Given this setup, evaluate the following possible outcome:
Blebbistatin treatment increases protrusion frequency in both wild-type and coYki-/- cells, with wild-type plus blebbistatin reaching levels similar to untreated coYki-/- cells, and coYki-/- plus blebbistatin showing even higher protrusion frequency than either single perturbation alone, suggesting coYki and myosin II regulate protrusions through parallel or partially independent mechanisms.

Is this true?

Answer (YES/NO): NO